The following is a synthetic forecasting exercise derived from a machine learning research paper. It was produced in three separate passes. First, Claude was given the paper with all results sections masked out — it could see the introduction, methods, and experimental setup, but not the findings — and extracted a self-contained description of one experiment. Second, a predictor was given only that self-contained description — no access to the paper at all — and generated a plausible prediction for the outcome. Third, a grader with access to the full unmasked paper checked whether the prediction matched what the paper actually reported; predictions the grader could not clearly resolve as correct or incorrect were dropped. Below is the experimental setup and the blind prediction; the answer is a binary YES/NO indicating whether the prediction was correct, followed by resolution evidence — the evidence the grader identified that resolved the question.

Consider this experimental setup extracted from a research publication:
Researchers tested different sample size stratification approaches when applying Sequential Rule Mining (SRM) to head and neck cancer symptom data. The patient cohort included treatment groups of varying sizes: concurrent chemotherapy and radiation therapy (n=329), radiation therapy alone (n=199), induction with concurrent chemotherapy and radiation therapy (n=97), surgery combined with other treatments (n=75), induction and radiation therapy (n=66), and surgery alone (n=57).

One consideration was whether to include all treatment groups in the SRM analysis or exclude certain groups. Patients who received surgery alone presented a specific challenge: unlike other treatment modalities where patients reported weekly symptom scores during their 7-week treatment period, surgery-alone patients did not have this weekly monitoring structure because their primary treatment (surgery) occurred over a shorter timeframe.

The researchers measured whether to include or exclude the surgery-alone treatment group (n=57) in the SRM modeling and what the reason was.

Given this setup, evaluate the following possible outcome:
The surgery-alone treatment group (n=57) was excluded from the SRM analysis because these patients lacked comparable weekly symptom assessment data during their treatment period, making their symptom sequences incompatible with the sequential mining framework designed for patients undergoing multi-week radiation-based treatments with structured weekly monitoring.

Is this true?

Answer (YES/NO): YES